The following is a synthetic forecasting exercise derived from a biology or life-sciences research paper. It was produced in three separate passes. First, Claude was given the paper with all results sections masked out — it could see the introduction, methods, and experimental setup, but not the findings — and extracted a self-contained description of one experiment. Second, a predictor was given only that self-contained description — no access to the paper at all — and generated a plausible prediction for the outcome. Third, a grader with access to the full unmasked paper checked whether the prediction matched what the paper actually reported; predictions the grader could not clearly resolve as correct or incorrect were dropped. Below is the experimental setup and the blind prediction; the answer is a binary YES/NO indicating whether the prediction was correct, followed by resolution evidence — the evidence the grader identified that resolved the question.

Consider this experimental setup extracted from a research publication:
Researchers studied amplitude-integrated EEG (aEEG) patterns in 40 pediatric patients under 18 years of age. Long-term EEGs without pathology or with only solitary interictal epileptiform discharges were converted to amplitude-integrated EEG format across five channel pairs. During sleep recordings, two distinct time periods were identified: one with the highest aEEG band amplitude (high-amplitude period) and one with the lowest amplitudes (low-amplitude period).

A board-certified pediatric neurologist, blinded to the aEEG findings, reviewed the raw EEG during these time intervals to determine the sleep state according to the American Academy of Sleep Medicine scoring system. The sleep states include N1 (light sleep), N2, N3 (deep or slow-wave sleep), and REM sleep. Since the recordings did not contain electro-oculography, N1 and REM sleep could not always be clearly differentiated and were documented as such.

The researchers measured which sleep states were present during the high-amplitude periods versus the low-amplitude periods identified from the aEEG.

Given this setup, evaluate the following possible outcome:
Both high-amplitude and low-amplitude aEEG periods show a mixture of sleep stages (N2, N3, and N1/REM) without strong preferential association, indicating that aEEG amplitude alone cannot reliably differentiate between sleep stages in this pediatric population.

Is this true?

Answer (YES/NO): NO